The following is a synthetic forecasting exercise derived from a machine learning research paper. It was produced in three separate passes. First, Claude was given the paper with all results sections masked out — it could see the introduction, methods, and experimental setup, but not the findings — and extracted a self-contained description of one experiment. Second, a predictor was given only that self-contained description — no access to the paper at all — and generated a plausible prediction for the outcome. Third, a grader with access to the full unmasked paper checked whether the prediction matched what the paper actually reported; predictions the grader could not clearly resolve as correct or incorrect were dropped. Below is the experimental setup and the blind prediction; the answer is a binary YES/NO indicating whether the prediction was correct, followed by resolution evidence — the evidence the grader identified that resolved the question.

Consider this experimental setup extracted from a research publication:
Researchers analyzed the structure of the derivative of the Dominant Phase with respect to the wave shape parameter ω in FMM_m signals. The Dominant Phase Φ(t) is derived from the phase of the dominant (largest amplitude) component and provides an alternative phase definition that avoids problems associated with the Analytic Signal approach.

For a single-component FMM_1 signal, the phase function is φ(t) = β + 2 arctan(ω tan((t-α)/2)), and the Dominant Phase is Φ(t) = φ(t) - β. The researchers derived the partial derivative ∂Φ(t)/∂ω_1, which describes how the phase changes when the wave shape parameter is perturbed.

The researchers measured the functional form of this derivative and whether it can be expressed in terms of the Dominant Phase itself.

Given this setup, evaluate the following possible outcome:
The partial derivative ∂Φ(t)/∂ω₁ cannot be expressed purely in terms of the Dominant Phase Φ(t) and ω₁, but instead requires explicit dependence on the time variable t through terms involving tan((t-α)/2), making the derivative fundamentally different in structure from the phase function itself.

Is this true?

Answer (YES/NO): NO